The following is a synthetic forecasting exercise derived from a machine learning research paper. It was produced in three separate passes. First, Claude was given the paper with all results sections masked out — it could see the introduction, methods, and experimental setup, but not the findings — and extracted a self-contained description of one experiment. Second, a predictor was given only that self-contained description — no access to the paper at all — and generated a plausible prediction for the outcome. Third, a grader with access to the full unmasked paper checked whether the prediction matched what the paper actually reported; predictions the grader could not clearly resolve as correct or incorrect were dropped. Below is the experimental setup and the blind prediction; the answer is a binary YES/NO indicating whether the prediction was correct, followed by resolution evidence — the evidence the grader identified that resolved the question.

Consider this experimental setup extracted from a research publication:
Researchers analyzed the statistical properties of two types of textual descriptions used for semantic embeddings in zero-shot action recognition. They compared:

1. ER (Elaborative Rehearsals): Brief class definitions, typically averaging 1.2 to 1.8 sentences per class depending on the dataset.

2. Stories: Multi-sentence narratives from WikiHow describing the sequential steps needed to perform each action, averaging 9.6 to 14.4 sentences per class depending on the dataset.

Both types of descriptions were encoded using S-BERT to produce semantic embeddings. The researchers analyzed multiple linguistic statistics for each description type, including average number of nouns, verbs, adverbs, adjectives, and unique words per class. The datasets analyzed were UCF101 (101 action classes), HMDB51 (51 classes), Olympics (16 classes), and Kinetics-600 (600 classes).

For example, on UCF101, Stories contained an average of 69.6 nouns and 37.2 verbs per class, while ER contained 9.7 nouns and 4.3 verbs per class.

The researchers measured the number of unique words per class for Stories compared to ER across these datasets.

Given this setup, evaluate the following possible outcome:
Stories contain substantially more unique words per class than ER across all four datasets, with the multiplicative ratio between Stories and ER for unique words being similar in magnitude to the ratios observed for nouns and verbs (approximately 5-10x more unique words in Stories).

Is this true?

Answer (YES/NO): NO